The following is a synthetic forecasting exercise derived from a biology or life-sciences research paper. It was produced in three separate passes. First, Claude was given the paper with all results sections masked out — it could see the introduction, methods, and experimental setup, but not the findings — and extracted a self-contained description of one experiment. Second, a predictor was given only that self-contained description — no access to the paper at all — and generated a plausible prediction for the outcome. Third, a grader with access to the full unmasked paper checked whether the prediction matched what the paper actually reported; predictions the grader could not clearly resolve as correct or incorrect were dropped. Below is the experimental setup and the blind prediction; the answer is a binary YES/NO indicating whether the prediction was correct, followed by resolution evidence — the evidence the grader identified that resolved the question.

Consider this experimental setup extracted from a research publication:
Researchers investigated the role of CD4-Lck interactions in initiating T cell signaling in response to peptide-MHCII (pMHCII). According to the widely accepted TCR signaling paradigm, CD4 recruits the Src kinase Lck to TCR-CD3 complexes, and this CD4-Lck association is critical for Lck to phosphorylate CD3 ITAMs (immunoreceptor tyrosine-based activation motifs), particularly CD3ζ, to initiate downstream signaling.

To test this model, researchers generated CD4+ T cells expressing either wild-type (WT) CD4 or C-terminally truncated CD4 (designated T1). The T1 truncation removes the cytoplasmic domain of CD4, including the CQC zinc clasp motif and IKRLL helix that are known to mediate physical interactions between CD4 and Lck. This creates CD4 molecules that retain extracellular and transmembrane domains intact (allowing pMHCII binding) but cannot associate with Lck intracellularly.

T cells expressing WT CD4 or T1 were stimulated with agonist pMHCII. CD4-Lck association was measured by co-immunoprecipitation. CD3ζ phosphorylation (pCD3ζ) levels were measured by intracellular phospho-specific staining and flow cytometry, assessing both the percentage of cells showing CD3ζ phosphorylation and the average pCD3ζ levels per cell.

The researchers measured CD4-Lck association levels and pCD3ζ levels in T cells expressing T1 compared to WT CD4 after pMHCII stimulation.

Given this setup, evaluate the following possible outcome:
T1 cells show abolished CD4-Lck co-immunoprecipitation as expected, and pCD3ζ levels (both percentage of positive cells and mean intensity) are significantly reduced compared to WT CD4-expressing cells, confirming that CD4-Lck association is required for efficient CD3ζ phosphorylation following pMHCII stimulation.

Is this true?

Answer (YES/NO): NO